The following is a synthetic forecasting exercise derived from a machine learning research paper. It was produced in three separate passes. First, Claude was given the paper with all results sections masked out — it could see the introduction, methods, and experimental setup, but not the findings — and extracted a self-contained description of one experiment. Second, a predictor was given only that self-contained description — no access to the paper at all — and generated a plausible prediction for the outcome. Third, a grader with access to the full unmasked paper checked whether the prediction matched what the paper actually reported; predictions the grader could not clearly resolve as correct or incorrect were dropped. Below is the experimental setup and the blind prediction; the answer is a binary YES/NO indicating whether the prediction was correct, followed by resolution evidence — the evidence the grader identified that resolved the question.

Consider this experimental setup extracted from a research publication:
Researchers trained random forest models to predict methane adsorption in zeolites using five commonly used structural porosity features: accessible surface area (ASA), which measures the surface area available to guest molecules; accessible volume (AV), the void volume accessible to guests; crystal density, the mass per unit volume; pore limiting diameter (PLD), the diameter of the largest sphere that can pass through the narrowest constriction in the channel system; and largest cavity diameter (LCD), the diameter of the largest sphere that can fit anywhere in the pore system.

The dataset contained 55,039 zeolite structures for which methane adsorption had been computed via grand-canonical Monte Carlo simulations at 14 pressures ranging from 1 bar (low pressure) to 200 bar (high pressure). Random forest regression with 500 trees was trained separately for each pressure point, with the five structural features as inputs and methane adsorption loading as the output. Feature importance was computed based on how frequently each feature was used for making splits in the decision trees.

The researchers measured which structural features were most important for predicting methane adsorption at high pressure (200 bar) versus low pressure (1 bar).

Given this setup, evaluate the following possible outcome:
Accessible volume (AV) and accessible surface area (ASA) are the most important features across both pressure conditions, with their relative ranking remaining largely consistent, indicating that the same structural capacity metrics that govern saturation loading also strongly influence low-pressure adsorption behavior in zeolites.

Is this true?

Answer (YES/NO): NO